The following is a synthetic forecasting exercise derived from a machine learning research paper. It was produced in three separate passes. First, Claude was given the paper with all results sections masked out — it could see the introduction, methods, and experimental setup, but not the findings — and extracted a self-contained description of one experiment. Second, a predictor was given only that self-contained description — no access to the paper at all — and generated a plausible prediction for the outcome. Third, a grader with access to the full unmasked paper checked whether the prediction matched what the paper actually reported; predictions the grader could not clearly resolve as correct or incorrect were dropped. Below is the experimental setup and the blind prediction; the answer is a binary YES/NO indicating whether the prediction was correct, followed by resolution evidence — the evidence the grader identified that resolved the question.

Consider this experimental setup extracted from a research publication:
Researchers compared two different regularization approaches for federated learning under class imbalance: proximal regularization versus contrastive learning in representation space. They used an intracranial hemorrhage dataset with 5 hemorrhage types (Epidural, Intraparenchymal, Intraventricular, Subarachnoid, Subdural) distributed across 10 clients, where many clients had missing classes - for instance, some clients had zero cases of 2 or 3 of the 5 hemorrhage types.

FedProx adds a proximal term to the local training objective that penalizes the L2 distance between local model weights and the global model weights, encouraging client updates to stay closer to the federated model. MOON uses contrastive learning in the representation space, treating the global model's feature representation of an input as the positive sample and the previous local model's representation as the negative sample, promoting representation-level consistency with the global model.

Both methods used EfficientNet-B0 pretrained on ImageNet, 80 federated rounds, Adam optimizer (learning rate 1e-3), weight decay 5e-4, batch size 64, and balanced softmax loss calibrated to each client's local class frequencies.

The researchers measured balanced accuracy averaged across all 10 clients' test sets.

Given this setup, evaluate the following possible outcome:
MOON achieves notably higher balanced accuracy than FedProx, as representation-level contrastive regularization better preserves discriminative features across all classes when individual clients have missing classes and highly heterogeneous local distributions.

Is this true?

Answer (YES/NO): NO